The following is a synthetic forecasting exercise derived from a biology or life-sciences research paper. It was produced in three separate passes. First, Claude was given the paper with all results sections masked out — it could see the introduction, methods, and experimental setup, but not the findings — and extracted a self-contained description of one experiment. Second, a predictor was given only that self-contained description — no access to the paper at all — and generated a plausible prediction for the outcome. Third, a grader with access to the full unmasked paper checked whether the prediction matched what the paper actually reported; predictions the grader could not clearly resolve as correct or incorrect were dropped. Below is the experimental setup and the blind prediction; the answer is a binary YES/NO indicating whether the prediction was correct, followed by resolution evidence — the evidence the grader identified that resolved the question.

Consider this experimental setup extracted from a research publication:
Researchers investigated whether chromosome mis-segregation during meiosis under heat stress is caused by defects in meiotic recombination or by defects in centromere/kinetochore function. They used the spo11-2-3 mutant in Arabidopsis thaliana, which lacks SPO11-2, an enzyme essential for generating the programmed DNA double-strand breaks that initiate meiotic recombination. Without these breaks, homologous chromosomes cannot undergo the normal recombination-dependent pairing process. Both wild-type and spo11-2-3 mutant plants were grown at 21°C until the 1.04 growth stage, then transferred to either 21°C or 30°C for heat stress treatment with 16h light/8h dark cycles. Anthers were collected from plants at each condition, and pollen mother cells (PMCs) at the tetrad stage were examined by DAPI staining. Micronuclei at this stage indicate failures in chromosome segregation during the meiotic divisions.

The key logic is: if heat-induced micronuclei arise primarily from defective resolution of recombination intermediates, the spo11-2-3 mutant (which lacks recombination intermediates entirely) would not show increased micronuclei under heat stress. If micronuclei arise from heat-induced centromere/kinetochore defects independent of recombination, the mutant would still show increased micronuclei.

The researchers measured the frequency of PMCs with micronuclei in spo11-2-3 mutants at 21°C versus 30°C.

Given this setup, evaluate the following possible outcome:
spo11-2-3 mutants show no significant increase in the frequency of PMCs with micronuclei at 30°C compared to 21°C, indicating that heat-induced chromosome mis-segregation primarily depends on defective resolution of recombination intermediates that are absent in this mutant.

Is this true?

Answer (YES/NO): NO